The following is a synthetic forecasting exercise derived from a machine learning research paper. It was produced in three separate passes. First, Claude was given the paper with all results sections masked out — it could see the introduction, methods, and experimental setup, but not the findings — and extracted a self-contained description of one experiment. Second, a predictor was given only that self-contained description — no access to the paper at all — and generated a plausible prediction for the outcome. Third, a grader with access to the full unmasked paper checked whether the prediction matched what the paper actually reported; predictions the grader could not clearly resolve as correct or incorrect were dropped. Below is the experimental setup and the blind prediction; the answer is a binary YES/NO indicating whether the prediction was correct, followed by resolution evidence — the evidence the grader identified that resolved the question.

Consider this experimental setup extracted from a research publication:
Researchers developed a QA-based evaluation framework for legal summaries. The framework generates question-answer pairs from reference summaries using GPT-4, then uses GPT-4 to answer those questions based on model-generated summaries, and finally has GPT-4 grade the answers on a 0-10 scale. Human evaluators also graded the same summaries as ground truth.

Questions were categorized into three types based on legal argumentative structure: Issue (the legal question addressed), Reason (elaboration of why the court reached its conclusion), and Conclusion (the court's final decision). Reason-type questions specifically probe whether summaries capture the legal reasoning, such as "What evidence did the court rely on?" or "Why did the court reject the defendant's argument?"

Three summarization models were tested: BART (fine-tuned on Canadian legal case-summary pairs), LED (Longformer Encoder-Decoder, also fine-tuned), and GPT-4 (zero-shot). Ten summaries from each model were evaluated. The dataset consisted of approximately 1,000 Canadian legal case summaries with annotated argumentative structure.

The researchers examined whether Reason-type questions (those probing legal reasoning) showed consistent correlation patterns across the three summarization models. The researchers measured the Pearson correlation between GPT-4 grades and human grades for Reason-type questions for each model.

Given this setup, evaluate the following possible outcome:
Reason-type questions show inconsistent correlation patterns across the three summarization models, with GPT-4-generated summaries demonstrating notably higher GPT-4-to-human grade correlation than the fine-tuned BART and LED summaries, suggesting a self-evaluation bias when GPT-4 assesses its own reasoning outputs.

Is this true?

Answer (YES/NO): NO